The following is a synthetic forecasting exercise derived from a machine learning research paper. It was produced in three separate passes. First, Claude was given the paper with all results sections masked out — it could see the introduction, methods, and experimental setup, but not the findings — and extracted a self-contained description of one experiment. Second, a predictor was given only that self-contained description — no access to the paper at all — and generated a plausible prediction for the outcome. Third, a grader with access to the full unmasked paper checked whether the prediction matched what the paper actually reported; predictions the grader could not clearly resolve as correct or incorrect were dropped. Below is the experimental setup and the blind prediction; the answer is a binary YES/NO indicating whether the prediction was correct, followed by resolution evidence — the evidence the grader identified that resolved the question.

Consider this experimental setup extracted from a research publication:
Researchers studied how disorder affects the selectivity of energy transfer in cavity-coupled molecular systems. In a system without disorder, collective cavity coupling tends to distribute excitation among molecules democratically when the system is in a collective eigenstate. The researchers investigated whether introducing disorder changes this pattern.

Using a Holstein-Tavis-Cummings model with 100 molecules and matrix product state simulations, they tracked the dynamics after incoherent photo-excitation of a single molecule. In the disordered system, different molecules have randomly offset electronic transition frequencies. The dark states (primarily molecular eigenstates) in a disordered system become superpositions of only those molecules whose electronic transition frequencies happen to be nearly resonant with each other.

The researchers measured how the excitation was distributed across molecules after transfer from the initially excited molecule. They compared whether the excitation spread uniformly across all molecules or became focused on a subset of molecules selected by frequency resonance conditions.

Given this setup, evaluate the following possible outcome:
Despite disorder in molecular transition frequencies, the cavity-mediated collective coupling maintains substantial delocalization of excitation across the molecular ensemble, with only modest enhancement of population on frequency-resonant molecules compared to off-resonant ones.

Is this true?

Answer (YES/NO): NO